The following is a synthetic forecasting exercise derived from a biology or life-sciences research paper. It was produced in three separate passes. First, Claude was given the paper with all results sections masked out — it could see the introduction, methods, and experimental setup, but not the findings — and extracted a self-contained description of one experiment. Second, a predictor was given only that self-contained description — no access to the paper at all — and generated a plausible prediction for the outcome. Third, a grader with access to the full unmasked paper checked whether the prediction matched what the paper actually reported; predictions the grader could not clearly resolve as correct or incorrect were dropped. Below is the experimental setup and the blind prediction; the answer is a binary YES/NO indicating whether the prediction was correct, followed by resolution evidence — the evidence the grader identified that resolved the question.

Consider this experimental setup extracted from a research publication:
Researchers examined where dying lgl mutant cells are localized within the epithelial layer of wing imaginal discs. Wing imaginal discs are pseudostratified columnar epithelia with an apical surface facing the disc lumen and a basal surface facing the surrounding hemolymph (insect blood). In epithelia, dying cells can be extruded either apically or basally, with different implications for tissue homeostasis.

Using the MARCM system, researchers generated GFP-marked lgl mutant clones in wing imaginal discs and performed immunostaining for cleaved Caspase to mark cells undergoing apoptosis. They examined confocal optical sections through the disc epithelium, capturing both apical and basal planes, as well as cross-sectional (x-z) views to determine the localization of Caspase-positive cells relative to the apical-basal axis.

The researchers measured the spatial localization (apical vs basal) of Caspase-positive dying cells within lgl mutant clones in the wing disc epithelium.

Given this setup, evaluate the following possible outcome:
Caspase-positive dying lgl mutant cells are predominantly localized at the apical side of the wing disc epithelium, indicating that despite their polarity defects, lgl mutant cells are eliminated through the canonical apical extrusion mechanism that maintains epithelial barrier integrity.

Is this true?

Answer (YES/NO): NO